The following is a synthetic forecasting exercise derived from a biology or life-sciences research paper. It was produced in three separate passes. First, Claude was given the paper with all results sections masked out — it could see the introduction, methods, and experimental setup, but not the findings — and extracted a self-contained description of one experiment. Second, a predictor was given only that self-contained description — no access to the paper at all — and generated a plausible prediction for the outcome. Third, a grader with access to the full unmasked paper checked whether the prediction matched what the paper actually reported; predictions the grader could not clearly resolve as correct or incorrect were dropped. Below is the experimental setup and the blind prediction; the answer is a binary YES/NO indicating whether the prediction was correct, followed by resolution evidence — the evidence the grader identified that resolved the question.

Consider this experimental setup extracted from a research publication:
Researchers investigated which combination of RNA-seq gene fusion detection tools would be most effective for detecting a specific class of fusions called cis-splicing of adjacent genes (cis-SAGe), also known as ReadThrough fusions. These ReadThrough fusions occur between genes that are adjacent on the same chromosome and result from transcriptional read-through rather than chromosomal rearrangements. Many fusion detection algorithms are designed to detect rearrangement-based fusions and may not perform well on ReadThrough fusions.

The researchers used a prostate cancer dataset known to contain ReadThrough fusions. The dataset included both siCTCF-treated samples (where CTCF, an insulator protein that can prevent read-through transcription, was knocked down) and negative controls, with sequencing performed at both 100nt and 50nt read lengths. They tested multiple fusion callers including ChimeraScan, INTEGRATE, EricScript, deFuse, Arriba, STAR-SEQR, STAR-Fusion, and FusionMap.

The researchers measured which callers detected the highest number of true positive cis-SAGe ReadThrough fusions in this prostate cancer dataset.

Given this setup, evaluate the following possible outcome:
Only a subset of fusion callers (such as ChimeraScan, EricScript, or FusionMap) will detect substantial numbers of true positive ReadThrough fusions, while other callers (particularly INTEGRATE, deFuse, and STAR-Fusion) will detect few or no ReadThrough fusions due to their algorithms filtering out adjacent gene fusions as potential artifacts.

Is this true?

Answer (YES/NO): NO